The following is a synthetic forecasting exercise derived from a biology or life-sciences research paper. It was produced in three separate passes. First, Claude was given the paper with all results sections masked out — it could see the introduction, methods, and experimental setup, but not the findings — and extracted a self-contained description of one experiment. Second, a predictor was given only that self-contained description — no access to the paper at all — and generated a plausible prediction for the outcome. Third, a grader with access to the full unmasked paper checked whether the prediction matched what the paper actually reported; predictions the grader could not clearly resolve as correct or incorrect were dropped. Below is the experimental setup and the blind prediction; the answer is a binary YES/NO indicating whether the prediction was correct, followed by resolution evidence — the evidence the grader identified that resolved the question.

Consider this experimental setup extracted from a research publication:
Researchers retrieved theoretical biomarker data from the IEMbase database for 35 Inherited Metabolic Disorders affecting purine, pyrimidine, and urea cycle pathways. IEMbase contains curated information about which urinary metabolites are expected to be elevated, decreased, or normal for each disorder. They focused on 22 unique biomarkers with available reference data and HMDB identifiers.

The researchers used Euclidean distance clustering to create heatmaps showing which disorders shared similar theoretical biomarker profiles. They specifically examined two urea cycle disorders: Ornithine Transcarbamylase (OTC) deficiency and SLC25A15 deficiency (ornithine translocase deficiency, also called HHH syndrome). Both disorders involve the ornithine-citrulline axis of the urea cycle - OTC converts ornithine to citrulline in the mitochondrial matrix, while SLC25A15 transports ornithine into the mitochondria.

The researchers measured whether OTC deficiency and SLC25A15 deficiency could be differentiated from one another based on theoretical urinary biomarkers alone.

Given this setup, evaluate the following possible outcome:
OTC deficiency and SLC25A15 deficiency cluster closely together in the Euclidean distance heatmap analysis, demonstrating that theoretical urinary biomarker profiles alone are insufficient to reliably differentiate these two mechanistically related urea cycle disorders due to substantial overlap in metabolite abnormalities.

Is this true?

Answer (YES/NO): YES